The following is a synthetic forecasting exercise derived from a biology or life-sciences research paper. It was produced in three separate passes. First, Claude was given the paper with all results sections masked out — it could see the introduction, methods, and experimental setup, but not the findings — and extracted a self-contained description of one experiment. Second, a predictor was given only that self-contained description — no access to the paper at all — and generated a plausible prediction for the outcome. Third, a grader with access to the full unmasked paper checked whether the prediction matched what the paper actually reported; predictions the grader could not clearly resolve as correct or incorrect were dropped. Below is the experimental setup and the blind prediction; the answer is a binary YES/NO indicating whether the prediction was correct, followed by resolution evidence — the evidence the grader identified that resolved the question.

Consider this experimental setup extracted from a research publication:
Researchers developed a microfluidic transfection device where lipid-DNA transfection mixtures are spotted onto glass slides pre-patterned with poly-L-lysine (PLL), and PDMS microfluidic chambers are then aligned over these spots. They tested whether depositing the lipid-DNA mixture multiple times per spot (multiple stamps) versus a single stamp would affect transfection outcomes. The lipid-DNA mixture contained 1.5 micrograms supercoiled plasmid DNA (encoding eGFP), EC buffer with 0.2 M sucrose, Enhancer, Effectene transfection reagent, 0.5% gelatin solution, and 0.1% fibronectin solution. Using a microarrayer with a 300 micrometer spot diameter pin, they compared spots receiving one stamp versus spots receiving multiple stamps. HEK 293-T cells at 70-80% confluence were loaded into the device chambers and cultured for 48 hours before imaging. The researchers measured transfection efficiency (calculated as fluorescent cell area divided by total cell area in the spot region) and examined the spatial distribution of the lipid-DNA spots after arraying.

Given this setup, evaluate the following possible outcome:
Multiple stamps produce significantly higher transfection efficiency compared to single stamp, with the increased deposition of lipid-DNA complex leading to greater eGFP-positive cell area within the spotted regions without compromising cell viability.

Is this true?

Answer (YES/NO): NO